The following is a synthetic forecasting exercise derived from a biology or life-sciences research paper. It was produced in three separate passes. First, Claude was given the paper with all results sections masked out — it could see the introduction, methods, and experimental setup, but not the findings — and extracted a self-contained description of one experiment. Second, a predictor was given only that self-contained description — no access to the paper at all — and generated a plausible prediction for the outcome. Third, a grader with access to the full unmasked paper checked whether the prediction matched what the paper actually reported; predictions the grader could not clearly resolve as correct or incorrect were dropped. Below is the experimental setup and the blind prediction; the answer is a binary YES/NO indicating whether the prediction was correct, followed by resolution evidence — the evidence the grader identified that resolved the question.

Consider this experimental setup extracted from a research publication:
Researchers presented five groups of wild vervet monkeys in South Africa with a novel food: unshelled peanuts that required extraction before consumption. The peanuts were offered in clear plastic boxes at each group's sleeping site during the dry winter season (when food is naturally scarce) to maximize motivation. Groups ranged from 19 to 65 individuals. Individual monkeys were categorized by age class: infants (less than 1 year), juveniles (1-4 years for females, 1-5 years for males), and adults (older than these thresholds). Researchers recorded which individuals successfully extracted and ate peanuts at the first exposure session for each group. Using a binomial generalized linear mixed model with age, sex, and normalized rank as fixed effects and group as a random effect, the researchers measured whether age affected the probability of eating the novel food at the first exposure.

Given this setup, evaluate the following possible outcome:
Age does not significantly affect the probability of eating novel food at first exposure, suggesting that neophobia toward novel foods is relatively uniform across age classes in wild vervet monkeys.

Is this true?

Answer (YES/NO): NO